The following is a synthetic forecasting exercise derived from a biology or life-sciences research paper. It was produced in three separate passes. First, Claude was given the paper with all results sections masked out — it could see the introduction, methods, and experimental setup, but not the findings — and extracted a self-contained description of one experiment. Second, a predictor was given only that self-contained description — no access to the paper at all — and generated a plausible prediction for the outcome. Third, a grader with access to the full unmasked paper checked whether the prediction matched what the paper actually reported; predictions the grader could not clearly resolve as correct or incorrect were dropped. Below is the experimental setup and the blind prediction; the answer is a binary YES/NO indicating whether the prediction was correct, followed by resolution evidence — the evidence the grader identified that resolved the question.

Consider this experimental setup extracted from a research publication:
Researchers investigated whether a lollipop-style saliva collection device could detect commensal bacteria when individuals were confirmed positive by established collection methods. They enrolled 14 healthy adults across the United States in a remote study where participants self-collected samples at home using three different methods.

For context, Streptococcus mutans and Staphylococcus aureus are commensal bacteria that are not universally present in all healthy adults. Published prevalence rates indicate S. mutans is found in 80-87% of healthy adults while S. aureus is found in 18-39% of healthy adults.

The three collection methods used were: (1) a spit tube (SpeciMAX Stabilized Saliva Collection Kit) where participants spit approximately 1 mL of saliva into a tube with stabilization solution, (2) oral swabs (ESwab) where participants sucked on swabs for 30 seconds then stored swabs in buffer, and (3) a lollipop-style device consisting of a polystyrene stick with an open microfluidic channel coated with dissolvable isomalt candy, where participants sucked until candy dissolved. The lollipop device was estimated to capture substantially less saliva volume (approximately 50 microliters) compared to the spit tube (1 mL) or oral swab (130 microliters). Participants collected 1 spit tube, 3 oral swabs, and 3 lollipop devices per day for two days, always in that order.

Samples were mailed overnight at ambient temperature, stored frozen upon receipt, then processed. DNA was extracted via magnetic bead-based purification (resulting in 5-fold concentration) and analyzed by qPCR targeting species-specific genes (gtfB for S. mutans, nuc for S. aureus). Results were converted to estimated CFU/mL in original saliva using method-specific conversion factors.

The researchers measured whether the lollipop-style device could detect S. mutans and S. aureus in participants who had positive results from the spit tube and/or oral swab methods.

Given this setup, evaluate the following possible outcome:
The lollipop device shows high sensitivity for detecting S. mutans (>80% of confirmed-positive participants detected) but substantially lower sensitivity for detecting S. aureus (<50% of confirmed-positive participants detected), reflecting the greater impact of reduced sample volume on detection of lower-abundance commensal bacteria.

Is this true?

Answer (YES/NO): NO